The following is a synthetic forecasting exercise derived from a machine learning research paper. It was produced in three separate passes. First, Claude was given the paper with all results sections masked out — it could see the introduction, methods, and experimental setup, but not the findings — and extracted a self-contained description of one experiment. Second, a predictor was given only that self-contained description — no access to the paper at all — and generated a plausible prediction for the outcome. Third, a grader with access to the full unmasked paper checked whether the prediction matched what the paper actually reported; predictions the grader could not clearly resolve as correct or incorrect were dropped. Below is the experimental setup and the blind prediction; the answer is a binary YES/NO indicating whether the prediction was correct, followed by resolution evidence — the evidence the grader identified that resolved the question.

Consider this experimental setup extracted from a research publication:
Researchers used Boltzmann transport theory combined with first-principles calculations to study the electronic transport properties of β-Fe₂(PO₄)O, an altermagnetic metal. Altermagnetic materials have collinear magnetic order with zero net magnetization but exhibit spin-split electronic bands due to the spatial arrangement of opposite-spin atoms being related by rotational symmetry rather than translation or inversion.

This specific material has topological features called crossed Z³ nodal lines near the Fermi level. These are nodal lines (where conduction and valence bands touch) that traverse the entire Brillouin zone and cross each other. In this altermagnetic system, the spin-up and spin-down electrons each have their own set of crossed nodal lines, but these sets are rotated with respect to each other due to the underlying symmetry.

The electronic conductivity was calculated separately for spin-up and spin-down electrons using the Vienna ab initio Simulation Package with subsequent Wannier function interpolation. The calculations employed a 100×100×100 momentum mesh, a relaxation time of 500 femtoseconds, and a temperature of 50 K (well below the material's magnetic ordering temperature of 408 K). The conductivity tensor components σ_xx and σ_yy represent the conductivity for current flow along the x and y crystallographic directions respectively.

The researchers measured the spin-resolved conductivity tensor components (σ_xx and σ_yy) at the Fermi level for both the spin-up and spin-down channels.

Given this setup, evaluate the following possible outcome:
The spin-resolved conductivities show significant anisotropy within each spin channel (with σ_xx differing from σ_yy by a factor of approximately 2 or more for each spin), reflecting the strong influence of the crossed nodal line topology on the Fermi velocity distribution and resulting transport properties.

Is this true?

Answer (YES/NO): YES